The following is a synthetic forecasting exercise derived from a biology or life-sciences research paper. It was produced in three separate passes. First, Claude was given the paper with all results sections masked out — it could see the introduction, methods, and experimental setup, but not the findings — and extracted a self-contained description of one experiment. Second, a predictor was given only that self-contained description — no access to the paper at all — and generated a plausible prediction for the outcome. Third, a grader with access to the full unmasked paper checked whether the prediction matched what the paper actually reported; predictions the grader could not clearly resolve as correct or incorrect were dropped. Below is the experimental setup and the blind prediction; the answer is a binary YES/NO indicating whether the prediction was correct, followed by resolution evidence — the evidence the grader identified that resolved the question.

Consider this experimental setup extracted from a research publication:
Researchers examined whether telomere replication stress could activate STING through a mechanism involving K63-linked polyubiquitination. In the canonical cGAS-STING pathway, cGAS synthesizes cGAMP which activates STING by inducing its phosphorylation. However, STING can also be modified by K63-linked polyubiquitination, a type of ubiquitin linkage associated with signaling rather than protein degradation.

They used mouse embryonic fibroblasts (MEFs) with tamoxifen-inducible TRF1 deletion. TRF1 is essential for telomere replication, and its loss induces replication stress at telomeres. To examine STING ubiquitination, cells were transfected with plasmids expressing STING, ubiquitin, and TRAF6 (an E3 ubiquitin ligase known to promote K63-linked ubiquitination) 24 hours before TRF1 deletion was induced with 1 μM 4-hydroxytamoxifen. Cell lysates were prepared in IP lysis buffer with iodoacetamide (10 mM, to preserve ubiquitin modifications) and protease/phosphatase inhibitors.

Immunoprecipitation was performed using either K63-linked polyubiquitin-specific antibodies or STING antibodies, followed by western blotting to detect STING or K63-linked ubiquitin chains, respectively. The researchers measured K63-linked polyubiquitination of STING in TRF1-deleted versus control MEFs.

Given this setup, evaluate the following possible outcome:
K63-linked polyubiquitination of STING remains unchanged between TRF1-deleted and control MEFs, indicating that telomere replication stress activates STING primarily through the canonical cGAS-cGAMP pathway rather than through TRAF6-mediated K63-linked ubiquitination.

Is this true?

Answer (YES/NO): NO